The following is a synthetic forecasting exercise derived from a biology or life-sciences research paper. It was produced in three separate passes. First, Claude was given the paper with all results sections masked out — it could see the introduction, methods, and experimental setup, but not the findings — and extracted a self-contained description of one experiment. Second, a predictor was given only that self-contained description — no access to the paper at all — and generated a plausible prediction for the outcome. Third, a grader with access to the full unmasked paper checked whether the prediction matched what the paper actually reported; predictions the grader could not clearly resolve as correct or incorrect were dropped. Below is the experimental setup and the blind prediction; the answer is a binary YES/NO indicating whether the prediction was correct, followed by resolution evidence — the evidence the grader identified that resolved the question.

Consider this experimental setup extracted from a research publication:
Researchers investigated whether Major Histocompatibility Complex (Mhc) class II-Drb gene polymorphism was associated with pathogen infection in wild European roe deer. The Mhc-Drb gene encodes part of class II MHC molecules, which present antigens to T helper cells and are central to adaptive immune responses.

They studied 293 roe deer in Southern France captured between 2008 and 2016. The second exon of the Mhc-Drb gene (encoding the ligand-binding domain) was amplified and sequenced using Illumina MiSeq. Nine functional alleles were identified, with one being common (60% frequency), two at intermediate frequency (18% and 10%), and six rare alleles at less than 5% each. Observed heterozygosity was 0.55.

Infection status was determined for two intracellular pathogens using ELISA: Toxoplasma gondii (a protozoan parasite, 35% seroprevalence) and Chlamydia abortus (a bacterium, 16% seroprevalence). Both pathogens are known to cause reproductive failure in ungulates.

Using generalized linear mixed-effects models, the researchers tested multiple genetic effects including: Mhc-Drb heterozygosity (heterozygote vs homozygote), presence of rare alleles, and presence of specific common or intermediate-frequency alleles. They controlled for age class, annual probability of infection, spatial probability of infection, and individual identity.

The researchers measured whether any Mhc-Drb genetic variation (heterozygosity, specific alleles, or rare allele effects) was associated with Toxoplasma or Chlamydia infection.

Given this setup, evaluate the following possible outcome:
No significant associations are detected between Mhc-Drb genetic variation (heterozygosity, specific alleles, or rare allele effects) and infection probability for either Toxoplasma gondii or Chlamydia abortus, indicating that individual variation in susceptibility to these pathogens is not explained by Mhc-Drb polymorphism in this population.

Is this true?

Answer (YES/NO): YES